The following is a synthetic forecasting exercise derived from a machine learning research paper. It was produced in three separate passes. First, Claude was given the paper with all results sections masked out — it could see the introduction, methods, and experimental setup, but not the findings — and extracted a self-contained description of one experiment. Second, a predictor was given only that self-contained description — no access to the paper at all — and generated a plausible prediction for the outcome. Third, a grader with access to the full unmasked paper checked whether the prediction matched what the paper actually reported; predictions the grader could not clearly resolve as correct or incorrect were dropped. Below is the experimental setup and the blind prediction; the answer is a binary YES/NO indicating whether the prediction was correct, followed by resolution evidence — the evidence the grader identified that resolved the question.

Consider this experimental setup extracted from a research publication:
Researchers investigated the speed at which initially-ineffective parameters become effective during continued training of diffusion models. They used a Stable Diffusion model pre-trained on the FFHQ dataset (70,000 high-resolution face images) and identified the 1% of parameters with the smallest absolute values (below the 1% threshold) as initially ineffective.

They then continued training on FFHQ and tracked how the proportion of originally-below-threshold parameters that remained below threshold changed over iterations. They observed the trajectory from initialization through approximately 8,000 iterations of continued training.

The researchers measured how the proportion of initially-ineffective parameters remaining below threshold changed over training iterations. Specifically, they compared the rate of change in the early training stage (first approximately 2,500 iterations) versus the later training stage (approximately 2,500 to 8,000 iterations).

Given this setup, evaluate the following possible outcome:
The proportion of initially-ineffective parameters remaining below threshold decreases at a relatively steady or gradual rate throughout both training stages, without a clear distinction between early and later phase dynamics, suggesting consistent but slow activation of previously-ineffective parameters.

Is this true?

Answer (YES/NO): NO